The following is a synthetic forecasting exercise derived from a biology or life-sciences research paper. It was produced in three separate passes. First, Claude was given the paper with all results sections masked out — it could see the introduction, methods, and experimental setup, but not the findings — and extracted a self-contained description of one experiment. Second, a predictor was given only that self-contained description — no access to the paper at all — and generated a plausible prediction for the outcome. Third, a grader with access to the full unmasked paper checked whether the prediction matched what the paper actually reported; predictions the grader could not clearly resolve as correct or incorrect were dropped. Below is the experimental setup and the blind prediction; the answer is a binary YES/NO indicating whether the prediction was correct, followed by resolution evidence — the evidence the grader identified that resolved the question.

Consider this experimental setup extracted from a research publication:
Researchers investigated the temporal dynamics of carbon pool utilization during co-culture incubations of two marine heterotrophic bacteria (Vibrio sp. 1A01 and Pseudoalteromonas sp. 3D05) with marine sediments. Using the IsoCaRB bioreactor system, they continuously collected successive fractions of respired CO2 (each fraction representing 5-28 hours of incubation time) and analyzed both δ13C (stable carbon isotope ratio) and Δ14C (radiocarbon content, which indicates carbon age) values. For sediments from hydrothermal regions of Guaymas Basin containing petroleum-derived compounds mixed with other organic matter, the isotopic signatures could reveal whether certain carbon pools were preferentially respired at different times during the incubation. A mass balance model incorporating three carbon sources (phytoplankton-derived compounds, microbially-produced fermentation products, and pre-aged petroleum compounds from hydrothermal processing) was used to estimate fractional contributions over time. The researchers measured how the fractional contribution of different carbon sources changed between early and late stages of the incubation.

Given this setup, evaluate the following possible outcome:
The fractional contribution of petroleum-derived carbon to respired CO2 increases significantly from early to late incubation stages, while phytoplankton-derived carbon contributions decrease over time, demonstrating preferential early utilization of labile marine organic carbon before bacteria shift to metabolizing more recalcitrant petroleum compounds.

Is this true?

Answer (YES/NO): NO